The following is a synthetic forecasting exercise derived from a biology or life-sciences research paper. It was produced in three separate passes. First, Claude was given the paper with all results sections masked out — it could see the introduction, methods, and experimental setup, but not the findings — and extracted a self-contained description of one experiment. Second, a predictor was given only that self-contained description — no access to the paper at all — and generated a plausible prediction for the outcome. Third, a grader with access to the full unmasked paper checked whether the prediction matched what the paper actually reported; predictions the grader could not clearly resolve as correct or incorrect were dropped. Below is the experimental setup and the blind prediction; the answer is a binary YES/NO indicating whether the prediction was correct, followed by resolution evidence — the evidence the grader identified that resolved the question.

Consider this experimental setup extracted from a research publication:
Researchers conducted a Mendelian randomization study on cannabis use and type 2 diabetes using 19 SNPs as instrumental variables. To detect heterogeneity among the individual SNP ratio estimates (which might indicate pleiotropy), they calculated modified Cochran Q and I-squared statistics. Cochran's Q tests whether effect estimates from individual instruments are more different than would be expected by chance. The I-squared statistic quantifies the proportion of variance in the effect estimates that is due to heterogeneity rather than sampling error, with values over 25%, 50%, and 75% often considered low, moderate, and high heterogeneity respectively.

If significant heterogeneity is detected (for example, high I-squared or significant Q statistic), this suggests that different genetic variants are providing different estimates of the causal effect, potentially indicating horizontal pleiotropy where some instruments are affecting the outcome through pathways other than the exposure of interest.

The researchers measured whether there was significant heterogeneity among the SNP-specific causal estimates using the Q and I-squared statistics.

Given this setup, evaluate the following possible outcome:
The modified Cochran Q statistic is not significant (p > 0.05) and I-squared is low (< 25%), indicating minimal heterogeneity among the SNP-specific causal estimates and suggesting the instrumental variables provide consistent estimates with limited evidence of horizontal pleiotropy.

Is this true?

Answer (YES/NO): NO